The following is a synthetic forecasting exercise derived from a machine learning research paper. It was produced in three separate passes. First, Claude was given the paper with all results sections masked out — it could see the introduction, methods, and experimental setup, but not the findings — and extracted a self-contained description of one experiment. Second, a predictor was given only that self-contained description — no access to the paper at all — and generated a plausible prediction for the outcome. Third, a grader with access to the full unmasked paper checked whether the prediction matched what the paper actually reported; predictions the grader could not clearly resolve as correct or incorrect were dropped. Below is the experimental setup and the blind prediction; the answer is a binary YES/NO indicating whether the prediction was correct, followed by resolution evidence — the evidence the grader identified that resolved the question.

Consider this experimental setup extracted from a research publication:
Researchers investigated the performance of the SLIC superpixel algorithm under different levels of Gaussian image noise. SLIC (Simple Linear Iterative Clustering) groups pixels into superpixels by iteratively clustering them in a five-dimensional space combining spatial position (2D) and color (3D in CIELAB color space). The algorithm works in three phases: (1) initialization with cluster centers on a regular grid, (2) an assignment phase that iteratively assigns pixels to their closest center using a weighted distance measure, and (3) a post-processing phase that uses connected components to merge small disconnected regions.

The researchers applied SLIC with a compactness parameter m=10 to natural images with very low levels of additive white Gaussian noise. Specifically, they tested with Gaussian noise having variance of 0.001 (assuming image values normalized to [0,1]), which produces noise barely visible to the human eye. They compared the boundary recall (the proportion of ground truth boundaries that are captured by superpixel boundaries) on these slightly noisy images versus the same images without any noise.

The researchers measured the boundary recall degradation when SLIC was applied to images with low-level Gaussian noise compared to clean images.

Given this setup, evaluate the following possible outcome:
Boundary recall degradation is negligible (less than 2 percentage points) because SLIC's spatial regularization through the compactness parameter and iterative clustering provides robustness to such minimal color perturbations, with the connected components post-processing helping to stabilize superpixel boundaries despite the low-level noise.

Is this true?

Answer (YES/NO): NO